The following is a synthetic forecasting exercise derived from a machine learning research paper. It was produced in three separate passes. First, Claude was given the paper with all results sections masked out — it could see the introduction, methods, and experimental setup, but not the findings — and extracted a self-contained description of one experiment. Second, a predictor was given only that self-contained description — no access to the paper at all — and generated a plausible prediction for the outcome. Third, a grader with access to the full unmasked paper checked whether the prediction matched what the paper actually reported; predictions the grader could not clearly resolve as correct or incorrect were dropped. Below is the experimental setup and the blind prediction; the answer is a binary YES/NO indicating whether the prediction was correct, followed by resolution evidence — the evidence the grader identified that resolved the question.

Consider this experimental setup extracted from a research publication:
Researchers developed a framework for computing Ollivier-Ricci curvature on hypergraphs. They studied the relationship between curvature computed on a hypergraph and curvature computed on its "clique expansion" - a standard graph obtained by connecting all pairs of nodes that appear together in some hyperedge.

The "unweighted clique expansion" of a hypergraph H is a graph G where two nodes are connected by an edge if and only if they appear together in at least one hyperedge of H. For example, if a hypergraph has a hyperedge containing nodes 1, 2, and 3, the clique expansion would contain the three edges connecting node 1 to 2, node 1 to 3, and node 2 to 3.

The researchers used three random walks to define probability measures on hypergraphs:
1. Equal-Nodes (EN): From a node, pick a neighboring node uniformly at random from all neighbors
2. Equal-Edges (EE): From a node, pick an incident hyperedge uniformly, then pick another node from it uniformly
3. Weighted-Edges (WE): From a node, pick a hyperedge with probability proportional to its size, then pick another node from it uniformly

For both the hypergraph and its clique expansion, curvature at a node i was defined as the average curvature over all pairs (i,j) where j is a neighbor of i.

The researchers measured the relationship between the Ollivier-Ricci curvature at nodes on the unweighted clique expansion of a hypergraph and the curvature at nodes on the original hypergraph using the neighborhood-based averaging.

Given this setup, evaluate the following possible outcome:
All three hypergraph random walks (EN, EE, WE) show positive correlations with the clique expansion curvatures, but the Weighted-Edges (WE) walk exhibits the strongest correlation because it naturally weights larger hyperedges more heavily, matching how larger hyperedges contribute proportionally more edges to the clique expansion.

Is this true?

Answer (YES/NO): NO